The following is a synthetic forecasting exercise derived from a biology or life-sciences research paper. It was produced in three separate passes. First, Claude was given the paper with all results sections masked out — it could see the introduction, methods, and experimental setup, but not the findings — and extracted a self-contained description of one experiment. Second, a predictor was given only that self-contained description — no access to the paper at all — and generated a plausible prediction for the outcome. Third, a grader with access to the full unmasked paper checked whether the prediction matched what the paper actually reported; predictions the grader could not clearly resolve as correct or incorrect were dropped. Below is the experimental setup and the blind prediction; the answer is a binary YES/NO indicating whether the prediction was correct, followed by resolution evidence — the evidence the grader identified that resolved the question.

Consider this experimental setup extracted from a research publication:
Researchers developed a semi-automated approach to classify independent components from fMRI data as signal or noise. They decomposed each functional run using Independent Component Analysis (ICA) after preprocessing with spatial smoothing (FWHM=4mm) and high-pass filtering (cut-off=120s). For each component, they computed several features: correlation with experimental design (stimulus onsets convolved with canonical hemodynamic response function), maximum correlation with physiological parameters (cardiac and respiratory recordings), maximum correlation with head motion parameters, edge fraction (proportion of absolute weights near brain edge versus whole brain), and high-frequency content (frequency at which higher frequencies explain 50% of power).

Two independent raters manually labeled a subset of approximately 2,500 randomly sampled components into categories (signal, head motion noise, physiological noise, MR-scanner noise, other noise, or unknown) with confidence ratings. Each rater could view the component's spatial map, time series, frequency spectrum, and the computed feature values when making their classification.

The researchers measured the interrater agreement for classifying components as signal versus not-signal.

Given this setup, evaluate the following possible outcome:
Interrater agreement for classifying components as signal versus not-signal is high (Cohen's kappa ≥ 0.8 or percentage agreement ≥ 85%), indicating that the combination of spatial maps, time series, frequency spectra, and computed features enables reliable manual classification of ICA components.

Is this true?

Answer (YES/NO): YES